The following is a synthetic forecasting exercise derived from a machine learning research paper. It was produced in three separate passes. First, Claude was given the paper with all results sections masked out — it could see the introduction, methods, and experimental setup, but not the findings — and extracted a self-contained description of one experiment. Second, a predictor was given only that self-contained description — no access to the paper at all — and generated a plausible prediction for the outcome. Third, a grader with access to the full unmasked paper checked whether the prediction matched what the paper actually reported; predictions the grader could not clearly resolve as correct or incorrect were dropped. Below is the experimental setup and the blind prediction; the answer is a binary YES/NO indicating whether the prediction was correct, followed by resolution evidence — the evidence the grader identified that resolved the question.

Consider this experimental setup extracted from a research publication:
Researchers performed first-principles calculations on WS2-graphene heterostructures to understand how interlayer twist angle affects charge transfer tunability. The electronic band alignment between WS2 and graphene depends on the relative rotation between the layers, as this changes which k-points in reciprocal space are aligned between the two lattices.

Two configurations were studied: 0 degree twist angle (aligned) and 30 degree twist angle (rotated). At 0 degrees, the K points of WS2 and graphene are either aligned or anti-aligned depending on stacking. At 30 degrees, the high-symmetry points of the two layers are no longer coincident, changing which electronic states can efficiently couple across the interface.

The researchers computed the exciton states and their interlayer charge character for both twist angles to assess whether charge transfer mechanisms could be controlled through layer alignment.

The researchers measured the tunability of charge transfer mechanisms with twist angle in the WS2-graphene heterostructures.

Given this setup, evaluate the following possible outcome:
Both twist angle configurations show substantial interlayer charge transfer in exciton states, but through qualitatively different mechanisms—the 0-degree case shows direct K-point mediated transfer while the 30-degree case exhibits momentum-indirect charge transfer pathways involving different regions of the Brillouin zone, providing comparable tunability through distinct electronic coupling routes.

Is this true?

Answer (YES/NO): NO